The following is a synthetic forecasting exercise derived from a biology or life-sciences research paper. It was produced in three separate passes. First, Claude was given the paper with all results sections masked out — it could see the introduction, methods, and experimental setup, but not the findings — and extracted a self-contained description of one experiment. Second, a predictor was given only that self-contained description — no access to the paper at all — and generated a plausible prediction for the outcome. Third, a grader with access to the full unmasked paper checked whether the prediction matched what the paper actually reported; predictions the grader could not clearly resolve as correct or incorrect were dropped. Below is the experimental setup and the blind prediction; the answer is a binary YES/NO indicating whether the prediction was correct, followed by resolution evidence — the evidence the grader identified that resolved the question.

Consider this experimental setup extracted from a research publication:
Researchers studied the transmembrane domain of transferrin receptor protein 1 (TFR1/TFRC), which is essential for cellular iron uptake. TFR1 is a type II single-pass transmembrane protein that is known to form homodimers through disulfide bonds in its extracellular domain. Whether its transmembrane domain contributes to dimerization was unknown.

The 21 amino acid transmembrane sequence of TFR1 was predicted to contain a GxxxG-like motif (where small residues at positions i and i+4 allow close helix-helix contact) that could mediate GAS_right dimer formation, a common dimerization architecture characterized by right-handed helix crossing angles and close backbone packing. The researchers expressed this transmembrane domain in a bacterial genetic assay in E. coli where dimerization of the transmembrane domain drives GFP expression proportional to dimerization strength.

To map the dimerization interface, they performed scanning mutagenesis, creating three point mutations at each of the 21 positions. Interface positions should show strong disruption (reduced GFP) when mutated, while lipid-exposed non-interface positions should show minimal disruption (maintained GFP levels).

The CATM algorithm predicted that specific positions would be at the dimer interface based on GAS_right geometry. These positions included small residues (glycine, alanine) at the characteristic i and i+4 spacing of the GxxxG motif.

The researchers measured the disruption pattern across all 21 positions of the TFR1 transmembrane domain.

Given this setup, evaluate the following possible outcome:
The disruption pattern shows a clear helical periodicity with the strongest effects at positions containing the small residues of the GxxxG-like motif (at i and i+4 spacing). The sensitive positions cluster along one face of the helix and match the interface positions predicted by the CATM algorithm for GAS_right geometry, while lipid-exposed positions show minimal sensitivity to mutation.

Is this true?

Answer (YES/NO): YES